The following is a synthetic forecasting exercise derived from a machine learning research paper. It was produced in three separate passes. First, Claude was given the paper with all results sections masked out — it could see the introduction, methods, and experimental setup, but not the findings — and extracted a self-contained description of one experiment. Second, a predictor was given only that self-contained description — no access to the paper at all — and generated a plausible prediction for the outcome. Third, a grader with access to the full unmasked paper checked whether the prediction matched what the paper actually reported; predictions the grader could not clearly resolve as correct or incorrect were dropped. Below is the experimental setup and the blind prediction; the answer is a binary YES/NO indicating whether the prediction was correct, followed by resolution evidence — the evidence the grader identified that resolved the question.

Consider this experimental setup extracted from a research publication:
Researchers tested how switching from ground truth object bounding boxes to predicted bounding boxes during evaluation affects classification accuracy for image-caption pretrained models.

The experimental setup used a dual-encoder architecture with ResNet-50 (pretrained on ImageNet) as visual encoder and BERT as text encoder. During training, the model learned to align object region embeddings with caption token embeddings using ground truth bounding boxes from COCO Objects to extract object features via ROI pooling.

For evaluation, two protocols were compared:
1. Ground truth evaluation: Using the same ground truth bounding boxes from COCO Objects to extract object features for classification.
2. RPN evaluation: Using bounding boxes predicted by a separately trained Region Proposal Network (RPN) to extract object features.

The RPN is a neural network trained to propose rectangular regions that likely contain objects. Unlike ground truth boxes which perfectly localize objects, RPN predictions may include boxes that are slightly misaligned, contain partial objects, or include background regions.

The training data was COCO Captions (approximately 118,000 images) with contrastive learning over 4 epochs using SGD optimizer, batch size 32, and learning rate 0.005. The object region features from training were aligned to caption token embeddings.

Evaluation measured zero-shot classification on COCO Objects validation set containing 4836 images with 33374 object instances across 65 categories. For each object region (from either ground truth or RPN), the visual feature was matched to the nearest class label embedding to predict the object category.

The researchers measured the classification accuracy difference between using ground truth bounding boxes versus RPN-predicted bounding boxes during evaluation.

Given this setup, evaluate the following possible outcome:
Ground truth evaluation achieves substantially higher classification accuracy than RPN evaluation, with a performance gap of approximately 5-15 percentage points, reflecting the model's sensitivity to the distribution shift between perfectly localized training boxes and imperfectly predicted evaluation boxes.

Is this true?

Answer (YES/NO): YES